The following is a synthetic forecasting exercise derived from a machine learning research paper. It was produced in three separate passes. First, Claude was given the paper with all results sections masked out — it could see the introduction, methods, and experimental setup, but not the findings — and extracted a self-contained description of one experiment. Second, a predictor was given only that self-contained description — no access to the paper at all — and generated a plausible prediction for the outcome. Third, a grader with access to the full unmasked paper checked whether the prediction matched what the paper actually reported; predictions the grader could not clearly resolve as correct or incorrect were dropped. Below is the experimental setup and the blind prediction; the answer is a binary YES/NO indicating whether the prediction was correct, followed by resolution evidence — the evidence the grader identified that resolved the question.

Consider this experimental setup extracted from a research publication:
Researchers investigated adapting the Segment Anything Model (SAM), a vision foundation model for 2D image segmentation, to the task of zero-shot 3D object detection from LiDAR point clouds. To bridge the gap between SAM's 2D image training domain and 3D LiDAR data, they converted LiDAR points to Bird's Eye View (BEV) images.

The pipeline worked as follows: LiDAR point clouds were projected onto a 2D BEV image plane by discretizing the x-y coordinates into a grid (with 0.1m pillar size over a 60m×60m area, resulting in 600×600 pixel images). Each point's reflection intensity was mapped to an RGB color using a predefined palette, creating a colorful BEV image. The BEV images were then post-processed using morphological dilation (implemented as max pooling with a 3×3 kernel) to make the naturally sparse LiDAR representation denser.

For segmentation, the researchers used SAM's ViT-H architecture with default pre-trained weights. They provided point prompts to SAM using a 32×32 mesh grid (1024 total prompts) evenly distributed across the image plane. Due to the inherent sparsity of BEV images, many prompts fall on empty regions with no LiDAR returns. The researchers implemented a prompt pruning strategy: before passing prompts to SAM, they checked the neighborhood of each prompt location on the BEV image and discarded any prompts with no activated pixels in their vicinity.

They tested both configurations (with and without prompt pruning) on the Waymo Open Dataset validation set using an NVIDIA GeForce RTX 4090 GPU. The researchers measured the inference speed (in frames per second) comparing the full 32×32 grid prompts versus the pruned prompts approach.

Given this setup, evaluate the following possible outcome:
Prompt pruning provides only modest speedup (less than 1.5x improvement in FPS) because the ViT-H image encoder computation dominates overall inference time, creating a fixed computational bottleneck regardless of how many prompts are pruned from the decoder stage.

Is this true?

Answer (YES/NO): NO